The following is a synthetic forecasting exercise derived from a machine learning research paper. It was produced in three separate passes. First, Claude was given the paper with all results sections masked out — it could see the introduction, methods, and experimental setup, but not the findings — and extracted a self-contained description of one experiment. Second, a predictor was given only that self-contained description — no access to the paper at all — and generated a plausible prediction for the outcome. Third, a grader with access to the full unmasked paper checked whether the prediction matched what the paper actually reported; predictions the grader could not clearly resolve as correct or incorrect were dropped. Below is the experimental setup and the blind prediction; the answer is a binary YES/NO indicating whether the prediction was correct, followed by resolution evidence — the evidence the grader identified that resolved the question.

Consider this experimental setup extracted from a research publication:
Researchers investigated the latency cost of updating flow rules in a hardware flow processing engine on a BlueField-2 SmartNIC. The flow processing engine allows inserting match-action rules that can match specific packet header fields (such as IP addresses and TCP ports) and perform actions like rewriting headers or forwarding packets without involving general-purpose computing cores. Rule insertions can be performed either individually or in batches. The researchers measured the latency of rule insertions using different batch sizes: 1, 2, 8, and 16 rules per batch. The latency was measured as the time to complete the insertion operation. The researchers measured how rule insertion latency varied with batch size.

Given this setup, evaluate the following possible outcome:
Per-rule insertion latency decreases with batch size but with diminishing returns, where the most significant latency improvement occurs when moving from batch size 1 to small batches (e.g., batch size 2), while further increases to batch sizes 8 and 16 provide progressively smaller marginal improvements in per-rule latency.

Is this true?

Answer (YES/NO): YES